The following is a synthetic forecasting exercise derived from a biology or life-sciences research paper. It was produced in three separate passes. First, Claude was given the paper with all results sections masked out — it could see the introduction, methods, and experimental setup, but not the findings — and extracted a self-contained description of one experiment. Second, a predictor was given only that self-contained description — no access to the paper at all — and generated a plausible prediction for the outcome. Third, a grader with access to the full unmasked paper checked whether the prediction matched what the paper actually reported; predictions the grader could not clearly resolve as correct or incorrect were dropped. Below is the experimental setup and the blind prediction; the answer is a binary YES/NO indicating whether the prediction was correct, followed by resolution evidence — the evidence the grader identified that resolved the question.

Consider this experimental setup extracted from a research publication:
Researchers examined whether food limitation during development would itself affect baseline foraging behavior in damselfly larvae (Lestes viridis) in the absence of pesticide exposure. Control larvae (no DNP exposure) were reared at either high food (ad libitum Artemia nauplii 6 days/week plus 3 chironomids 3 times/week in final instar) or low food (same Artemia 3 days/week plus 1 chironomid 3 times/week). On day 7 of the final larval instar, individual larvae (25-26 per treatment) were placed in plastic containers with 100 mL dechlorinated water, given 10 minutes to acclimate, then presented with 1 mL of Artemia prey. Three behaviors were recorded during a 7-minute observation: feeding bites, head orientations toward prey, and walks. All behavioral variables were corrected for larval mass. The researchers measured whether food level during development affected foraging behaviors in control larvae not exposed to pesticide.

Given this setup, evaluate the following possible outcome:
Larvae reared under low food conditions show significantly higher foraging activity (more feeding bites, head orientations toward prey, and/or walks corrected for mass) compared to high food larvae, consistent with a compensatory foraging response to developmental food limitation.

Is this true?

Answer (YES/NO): NO